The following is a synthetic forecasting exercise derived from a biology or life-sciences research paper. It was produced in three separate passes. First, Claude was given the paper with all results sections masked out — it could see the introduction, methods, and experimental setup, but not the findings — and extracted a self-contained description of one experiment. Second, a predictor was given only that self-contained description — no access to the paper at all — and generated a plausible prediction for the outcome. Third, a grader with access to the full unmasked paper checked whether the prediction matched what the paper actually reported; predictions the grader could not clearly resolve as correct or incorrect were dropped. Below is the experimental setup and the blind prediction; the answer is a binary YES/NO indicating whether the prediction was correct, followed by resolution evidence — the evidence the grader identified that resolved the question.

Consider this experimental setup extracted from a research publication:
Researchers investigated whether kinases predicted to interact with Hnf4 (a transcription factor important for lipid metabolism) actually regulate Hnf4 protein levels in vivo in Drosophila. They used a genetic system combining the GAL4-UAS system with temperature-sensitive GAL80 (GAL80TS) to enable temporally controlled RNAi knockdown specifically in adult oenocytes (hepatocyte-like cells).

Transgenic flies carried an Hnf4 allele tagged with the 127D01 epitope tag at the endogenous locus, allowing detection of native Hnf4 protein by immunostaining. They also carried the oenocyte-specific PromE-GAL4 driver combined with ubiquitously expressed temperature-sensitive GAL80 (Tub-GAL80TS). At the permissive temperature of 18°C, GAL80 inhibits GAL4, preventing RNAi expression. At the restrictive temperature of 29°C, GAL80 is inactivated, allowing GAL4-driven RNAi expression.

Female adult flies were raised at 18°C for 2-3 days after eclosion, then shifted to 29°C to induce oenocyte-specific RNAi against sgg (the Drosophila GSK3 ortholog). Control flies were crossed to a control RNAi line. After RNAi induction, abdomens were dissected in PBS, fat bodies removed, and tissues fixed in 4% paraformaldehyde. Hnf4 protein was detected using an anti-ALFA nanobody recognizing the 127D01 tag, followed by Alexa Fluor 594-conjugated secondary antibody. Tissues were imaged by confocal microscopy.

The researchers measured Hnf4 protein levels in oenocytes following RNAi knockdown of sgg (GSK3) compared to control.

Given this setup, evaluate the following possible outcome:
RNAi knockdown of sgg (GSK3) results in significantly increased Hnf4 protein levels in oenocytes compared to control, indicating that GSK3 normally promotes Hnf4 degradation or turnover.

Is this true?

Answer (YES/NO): NO